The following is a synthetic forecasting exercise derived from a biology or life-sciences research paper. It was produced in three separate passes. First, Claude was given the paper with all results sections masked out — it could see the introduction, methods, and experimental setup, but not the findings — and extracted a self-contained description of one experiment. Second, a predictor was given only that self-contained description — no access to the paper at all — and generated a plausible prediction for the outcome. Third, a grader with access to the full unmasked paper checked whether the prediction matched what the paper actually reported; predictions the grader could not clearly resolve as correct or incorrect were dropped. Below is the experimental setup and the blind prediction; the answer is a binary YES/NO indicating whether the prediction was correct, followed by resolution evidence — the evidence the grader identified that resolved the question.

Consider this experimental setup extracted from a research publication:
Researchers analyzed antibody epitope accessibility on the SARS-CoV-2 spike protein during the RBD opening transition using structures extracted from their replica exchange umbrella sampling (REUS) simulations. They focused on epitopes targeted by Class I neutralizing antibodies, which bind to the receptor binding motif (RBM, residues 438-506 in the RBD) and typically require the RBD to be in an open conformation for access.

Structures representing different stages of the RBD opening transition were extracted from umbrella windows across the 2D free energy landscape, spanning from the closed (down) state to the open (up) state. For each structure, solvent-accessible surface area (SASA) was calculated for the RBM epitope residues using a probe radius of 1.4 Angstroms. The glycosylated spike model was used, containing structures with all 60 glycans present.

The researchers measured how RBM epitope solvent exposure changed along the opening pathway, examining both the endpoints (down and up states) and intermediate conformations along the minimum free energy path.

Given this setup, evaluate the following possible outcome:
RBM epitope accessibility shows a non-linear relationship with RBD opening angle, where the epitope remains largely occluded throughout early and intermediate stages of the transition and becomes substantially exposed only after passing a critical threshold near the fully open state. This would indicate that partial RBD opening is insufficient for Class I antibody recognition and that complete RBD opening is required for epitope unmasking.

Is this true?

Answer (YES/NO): NO